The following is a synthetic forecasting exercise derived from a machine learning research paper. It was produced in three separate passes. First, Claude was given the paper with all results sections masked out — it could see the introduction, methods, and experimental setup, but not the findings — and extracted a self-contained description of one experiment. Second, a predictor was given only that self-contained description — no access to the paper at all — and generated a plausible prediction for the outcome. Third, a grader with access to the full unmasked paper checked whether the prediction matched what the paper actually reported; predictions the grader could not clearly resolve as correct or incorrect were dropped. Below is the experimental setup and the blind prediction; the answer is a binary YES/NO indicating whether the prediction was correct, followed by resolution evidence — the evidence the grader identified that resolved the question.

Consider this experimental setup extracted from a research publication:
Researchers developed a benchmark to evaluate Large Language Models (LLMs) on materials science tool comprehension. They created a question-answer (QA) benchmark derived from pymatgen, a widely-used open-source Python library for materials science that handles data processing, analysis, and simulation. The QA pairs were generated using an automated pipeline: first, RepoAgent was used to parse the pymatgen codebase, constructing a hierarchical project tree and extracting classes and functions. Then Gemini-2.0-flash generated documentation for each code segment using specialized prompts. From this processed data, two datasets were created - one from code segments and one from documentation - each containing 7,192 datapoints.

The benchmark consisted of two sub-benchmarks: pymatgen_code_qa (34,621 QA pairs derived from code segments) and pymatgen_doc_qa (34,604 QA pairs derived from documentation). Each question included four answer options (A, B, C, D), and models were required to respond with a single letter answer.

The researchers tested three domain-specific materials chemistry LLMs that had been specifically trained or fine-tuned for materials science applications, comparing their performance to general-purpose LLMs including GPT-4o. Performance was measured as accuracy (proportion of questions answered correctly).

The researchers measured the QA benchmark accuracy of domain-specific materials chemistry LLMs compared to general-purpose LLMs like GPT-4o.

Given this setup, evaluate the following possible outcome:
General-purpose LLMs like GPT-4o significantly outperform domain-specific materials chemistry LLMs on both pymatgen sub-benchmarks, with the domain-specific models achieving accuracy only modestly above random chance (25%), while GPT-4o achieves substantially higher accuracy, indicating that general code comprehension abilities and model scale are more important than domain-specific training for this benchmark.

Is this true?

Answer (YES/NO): NO